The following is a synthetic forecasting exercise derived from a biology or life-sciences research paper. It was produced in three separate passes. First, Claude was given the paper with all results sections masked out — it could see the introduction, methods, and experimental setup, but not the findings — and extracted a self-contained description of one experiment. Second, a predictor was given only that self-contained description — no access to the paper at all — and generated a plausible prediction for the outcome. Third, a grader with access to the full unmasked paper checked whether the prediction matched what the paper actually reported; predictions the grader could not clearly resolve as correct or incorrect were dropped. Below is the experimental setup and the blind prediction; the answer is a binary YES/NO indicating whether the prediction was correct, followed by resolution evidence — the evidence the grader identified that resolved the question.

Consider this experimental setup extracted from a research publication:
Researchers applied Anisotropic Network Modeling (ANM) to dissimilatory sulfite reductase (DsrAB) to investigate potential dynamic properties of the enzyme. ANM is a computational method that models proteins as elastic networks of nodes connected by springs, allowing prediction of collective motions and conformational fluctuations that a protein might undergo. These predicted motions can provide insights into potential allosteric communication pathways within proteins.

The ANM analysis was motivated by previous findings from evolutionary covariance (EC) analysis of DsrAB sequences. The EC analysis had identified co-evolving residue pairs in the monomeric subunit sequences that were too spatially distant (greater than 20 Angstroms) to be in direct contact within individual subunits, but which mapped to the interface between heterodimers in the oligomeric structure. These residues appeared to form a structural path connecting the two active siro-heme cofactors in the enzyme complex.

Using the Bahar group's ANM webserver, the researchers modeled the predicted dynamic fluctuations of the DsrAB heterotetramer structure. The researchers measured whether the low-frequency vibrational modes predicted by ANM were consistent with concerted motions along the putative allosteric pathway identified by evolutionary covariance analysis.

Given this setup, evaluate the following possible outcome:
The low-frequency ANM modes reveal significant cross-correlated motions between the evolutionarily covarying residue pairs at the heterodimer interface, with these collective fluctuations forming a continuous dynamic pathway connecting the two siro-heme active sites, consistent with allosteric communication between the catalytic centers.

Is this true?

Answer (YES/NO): NO